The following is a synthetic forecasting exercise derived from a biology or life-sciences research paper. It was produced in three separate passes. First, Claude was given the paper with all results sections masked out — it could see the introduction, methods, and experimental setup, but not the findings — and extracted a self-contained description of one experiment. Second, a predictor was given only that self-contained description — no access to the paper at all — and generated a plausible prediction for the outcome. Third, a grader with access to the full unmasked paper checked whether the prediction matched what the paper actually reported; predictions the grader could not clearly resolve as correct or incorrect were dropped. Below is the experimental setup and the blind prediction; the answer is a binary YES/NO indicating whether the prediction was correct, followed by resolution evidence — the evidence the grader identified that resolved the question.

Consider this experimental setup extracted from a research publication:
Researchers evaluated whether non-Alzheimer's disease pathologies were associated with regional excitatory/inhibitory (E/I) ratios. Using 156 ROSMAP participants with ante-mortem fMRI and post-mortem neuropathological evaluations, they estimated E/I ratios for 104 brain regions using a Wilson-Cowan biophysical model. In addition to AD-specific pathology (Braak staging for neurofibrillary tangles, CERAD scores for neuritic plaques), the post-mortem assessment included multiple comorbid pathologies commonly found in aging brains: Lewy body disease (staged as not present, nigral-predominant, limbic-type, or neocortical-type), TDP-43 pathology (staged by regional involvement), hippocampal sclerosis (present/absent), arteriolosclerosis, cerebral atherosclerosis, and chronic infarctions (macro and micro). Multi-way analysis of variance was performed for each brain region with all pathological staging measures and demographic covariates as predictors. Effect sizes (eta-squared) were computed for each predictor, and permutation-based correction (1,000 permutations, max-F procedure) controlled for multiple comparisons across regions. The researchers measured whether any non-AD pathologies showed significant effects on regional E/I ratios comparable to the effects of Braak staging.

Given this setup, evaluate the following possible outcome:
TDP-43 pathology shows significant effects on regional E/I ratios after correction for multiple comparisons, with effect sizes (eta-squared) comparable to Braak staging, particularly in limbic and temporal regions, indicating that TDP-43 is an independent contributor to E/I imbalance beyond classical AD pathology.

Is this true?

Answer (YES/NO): NO